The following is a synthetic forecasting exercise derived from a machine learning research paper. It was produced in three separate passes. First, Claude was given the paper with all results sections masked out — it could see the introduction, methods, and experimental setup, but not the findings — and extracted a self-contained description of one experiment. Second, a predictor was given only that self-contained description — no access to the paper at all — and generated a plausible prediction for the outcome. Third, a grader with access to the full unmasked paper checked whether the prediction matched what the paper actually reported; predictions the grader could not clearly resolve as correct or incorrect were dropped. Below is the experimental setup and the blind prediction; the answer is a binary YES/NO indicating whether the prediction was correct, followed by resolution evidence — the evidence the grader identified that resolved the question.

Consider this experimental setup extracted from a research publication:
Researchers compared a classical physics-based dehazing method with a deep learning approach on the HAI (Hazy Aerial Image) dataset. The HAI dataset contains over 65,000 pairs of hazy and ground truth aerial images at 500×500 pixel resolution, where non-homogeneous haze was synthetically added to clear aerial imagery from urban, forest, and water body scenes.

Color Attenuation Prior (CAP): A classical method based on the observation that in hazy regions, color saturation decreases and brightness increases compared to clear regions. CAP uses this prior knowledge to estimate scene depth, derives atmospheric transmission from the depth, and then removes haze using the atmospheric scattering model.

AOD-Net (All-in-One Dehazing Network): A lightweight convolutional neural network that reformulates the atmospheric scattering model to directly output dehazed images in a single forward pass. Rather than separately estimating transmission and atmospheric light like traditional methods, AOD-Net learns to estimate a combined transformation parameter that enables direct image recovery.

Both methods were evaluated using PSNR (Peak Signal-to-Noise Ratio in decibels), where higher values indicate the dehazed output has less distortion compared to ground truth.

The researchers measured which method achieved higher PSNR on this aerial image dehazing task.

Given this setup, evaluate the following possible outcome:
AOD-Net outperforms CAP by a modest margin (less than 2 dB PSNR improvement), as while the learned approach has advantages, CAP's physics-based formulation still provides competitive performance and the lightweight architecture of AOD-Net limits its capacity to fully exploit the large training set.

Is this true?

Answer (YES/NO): NO